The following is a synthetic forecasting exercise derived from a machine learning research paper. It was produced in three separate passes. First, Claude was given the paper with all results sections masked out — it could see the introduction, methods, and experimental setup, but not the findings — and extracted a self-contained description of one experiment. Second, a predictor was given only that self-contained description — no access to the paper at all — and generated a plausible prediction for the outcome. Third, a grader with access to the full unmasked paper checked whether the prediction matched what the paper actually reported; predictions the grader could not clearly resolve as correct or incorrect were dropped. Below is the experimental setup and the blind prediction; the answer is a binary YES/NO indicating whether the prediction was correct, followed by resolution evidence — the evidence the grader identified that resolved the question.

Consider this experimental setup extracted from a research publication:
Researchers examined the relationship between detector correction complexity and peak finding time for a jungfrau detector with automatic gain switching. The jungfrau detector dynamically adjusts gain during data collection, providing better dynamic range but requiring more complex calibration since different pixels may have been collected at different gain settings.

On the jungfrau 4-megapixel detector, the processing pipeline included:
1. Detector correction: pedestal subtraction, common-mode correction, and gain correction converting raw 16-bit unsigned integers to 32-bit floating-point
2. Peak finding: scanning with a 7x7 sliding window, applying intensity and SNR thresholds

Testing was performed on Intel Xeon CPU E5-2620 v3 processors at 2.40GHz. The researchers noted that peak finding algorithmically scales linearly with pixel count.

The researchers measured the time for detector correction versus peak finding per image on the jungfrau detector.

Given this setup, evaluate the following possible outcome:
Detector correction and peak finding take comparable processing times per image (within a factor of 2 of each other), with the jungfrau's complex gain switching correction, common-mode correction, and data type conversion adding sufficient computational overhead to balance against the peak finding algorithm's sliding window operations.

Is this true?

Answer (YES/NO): NO